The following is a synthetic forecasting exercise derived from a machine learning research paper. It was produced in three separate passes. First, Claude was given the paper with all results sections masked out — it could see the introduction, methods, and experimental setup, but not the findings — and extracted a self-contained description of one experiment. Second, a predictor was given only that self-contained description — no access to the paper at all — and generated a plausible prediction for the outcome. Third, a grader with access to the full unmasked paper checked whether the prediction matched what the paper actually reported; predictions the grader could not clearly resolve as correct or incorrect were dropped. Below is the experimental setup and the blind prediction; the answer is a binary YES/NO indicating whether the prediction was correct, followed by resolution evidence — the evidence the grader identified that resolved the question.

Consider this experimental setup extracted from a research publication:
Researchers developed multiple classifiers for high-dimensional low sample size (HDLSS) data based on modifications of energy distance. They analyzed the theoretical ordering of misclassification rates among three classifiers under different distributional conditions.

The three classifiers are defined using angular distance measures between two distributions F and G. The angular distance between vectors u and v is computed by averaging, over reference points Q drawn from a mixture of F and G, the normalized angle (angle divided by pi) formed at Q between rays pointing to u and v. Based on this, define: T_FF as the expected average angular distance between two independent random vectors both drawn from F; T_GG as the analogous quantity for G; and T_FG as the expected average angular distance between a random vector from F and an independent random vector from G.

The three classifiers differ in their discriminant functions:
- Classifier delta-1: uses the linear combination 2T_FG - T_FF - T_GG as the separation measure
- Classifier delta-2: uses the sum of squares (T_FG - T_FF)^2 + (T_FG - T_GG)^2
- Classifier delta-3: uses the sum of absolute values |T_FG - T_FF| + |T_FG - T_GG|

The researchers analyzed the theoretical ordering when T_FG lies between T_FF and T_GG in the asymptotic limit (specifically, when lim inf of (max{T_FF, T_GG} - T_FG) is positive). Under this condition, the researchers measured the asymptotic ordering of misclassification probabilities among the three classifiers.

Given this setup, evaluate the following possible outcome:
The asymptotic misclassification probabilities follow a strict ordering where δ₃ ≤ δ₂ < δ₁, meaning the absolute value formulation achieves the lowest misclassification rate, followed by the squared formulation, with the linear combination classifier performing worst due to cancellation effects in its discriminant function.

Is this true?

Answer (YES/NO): NO